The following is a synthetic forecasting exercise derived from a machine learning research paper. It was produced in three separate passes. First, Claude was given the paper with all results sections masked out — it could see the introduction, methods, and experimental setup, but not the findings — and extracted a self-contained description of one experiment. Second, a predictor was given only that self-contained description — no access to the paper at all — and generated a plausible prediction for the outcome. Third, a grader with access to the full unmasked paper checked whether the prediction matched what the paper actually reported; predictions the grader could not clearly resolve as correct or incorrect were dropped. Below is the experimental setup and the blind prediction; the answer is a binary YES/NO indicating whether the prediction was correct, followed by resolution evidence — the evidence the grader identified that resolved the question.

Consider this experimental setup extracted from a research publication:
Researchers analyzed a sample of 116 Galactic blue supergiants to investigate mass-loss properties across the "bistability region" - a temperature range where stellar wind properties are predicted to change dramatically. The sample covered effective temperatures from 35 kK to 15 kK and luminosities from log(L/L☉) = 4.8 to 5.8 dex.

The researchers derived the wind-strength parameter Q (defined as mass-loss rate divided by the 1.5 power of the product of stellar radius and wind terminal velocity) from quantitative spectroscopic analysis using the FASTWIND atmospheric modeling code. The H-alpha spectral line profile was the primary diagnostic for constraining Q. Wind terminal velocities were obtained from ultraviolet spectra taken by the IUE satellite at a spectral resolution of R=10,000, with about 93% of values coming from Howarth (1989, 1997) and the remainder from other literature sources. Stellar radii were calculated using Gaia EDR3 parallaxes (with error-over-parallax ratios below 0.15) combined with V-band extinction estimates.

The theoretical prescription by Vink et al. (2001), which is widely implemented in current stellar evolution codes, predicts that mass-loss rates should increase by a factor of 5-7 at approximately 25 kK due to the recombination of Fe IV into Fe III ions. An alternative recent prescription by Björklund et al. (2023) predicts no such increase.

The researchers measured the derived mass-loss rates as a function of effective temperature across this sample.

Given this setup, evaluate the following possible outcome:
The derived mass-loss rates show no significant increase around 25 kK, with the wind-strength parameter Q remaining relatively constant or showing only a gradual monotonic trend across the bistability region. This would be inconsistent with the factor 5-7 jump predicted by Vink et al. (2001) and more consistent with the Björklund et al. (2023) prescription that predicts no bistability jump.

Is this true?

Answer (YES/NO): YES